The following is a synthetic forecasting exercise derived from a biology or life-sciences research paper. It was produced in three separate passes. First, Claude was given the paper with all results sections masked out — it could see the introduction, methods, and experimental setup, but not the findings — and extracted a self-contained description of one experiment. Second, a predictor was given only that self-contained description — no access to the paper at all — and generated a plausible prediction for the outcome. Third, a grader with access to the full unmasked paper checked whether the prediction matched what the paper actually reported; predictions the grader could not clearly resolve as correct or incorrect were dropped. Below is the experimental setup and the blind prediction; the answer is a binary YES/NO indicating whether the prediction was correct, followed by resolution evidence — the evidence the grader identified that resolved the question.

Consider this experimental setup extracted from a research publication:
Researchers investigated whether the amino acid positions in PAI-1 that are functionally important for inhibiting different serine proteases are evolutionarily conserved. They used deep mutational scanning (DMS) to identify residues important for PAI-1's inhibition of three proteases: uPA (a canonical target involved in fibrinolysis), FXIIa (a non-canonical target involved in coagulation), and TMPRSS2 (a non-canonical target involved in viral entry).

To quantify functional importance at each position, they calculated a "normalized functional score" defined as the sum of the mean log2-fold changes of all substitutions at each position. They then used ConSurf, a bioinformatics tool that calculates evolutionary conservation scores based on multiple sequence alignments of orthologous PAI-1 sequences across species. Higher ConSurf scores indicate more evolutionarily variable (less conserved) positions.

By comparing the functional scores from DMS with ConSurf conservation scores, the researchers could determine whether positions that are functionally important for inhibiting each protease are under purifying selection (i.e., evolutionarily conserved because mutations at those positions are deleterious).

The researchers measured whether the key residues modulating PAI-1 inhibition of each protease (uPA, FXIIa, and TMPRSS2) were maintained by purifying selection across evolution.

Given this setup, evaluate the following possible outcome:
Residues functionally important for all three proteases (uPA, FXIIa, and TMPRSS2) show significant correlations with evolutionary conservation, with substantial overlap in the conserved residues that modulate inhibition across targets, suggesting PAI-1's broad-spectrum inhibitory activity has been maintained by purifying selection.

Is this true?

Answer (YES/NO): NO